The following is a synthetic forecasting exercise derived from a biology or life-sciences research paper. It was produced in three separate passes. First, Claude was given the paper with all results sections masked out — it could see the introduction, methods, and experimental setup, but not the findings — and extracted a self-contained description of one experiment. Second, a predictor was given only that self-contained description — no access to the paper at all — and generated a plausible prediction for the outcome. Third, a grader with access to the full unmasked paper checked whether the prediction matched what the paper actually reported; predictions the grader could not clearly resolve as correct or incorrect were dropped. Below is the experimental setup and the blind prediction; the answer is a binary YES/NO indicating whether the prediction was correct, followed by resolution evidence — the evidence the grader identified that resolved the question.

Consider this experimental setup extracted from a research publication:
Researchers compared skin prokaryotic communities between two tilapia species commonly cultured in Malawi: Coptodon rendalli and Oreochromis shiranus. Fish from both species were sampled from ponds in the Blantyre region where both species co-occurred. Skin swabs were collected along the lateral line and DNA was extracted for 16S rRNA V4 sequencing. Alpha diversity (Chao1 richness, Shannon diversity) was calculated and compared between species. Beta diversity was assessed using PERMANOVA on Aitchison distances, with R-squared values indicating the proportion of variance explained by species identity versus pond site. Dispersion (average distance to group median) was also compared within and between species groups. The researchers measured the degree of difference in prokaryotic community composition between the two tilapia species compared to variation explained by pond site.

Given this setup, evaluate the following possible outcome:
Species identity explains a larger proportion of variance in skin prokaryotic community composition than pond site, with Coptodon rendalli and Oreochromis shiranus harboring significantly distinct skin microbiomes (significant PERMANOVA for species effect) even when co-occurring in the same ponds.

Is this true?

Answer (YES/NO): NO